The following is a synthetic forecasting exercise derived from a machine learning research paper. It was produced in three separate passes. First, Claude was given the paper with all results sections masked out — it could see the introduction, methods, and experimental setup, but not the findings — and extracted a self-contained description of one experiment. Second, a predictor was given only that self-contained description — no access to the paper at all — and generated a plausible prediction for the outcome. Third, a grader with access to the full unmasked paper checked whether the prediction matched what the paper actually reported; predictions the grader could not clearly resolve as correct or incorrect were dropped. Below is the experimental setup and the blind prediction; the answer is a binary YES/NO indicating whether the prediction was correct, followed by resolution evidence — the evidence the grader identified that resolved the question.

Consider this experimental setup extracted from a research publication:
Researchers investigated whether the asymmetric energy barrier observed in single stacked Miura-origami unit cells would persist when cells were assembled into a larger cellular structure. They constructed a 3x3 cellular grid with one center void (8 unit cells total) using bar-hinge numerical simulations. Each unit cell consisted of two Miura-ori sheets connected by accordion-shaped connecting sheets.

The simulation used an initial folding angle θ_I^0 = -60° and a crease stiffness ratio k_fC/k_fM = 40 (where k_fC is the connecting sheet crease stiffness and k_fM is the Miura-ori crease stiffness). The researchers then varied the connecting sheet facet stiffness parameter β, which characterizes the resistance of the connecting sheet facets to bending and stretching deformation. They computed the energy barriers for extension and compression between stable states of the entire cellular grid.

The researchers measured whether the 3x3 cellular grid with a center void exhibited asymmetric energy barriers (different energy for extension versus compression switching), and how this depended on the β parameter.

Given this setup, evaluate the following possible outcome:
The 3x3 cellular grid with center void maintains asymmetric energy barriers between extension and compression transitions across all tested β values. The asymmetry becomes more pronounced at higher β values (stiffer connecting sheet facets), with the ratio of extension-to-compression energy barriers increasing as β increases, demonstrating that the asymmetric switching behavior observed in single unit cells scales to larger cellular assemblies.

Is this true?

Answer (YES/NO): NO